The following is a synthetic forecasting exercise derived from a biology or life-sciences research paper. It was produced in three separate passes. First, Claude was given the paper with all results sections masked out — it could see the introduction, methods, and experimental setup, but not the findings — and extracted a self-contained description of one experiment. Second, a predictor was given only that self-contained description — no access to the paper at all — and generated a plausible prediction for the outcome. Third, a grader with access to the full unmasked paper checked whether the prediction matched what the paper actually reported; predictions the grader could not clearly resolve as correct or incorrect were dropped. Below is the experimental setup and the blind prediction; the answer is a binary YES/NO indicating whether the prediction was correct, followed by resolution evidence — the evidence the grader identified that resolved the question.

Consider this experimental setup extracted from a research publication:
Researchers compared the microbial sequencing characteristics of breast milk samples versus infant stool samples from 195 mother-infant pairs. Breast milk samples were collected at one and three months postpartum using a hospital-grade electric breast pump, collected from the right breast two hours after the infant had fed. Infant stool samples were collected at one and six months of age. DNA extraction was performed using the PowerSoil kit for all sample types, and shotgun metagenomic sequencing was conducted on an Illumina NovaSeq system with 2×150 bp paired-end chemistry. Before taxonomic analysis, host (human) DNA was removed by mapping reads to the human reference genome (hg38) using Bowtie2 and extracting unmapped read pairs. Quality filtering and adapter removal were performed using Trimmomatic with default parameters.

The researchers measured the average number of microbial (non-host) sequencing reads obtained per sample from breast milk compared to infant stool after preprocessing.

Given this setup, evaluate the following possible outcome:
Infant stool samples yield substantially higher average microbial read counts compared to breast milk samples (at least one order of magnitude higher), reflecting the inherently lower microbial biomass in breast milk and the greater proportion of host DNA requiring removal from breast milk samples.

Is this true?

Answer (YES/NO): NO